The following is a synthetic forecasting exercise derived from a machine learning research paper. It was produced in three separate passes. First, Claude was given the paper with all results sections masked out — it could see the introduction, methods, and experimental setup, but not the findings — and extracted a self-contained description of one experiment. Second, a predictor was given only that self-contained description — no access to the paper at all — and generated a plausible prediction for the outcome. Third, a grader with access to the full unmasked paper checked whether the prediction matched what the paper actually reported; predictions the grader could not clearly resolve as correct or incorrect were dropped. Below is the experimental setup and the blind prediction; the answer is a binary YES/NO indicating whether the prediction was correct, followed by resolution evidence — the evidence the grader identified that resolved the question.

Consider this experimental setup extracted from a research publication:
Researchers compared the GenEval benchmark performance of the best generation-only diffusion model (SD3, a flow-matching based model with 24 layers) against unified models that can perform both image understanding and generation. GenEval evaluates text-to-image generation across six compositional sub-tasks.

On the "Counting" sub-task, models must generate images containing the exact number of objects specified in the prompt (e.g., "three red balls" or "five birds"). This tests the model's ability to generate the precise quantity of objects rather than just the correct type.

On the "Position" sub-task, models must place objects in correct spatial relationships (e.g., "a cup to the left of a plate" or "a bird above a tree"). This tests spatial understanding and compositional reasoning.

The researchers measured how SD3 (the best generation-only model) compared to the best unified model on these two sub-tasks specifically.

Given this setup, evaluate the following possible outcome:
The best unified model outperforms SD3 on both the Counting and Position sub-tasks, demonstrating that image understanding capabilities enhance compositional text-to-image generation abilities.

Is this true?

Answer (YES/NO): NO